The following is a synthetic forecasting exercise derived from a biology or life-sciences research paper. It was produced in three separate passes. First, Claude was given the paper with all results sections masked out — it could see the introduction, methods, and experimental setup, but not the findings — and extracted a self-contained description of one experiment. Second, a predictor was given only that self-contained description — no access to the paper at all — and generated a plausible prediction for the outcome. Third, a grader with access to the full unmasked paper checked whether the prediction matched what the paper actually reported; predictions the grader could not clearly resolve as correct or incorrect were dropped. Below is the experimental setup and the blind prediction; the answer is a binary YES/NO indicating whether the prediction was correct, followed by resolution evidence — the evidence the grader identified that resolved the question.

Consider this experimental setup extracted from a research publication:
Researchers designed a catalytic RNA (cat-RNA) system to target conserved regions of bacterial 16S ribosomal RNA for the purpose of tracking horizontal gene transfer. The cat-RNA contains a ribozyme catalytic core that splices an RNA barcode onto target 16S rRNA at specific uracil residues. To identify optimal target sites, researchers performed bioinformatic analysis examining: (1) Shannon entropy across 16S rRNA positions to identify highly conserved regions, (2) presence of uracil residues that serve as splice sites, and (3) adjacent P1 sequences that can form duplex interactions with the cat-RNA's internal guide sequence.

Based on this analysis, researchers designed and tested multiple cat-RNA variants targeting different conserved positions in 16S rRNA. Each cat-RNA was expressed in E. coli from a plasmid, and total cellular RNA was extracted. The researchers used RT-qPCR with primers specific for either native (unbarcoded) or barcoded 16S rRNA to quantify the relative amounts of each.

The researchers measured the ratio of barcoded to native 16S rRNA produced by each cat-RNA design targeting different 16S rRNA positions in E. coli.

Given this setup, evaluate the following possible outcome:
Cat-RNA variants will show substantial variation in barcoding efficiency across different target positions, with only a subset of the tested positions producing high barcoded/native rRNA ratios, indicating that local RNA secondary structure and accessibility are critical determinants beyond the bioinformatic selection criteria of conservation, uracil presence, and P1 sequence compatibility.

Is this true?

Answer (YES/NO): NO